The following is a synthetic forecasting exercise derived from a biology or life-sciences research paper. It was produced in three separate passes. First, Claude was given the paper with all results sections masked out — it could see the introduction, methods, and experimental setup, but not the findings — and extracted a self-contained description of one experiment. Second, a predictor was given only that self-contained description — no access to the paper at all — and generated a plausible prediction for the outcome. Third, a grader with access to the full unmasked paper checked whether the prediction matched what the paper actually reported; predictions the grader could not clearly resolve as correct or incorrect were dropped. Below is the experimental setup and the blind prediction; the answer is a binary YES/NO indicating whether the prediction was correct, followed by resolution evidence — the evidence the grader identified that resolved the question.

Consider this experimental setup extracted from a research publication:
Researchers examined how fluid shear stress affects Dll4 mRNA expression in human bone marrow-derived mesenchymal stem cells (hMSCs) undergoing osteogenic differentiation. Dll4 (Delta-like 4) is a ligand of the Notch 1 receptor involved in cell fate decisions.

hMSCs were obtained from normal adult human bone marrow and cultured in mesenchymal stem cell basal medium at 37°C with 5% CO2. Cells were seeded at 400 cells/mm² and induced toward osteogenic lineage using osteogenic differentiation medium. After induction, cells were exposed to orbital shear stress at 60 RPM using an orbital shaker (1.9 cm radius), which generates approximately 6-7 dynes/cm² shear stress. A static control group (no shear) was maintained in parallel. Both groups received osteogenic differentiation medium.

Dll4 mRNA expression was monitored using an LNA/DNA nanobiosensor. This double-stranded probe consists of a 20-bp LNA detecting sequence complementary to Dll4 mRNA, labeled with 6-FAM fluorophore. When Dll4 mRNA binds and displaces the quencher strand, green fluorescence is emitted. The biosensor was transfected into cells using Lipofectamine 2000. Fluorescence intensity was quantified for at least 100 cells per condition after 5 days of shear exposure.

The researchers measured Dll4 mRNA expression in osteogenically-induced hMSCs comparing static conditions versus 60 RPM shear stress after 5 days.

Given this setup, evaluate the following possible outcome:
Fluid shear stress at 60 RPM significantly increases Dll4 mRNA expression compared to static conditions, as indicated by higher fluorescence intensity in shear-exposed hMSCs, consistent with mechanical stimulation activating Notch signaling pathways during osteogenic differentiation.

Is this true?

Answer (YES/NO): YES